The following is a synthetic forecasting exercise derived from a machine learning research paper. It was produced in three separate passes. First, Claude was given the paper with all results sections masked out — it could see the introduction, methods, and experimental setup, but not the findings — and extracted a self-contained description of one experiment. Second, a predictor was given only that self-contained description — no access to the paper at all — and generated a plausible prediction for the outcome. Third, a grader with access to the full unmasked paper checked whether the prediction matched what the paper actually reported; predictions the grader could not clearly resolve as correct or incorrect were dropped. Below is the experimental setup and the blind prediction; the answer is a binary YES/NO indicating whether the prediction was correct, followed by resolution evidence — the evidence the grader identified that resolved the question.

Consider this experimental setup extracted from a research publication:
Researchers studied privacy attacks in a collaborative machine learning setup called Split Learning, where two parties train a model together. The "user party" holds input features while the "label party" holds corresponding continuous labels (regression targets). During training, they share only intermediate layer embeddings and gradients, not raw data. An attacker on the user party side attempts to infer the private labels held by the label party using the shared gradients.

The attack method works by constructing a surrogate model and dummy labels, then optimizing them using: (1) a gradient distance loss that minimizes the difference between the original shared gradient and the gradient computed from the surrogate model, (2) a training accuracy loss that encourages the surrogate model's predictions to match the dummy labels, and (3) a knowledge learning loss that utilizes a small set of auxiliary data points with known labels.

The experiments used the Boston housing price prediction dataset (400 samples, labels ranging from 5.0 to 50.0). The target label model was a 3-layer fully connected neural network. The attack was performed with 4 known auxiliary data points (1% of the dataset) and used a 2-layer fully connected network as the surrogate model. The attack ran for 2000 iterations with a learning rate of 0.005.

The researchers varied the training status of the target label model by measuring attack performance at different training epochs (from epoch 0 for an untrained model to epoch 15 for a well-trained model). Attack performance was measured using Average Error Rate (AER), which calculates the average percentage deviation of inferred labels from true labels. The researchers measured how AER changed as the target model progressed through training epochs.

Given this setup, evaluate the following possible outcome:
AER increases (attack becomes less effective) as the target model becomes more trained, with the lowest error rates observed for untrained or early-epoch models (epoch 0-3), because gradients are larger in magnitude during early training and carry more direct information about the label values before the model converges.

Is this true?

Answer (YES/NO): NO